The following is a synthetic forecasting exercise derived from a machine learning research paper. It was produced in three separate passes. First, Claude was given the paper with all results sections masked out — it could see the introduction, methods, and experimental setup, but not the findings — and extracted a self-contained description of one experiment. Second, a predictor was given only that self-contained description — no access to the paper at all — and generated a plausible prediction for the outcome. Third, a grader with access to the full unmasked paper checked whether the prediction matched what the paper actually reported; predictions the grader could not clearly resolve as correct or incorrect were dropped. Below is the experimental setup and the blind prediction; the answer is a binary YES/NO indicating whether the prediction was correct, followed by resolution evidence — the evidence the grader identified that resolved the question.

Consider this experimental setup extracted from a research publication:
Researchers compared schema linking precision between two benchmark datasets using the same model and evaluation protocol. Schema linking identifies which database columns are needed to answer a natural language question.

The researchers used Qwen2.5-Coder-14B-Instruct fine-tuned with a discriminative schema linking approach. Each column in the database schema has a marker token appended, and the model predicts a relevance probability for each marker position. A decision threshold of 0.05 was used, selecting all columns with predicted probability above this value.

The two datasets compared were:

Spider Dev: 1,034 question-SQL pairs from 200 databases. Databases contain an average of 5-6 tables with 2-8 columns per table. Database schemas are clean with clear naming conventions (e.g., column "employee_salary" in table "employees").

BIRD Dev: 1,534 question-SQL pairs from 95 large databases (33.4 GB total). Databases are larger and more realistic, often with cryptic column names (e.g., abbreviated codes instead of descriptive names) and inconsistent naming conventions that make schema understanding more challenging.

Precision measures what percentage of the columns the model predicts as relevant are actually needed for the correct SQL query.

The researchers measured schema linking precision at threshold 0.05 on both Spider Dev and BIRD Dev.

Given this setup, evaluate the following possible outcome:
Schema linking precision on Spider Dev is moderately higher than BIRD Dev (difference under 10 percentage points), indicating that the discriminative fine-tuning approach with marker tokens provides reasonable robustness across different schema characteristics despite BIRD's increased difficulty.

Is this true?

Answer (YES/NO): NO